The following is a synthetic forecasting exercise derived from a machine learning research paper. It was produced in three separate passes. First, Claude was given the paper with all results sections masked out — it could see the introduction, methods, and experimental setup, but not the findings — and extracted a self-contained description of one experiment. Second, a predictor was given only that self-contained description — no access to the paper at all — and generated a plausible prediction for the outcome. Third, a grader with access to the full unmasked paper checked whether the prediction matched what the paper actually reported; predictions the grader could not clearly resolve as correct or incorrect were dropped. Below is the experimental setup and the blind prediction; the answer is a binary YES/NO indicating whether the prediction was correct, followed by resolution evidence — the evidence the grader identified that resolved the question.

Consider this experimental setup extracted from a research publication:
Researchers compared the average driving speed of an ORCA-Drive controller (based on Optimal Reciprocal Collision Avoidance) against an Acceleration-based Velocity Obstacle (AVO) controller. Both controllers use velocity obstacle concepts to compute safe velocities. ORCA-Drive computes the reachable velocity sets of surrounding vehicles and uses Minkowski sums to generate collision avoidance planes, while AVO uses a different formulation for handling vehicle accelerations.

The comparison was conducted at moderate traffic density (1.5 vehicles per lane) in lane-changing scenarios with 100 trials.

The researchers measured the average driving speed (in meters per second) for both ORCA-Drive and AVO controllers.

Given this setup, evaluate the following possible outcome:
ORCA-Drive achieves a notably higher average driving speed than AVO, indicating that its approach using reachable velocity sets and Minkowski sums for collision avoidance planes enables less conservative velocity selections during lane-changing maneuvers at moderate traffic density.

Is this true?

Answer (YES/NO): NO